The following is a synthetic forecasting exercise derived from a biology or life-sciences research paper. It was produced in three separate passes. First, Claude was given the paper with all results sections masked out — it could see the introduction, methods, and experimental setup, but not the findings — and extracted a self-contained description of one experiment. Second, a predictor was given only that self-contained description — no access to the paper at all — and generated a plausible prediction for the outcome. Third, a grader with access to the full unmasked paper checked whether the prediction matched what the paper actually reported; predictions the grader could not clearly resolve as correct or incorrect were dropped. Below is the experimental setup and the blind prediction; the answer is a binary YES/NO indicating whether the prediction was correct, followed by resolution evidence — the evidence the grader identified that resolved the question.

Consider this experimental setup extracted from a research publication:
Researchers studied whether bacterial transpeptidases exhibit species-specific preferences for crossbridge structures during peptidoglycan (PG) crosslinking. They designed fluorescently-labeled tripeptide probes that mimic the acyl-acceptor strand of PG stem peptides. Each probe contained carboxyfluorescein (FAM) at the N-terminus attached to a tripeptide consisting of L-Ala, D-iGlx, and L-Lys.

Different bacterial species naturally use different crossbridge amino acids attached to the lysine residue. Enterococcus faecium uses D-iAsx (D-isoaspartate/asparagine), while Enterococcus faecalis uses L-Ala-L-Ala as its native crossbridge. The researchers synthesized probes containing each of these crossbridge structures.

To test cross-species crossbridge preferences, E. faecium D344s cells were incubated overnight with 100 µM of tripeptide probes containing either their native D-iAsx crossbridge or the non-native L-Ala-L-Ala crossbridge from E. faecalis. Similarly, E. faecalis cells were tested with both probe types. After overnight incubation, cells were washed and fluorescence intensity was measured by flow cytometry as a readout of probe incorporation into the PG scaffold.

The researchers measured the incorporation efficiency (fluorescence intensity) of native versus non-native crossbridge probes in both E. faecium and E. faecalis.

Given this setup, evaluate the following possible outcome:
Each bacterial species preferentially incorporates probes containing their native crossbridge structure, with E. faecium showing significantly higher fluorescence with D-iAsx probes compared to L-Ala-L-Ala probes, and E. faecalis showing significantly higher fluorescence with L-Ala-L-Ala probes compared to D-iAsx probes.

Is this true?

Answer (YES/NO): NO